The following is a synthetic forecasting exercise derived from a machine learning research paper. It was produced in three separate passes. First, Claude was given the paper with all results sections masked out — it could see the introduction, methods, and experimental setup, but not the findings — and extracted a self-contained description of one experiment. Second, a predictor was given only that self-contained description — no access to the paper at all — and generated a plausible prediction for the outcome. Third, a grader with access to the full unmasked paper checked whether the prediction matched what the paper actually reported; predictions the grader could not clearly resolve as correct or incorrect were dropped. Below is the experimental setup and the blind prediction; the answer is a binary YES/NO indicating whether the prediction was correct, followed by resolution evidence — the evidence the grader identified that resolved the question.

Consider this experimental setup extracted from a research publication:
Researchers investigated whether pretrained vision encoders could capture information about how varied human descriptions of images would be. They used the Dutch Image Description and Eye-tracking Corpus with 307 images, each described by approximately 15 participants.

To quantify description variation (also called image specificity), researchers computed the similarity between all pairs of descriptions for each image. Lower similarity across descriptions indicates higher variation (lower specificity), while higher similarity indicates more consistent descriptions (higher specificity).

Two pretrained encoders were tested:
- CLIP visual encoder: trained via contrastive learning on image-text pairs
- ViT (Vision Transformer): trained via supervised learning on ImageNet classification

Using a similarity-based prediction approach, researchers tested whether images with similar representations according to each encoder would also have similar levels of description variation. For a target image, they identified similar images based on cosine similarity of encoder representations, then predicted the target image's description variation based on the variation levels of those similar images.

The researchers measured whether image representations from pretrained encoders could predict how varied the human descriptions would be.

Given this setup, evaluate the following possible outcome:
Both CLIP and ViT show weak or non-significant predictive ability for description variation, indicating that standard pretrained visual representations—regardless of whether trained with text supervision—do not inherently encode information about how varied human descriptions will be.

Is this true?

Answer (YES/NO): NO